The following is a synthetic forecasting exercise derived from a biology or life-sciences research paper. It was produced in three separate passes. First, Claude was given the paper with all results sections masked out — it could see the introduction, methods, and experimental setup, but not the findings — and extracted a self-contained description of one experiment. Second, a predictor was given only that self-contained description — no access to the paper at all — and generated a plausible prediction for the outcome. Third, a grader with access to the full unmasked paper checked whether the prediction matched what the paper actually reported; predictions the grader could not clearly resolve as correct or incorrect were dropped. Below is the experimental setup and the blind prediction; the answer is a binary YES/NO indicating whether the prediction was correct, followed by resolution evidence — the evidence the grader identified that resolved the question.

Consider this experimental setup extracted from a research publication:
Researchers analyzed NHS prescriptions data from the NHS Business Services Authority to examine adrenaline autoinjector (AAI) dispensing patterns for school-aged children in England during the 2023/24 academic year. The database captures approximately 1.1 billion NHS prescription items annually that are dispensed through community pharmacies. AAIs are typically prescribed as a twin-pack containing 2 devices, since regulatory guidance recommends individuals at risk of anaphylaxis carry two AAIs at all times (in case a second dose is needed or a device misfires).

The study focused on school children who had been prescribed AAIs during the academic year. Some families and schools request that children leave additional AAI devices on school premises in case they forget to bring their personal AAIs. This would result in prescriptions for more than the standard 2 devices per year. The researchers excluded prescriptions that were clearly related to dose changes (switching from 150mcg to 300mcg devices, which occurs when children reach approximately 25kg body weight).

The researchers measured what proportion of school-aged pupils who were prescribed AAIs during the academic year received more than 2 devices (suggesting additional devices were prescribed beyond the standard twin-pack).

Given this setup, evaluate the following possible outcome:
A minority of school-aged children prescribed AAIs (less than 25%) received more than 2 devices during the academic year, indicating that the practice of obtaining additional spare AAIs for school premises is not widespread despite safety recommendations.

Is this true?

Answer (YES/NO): NO